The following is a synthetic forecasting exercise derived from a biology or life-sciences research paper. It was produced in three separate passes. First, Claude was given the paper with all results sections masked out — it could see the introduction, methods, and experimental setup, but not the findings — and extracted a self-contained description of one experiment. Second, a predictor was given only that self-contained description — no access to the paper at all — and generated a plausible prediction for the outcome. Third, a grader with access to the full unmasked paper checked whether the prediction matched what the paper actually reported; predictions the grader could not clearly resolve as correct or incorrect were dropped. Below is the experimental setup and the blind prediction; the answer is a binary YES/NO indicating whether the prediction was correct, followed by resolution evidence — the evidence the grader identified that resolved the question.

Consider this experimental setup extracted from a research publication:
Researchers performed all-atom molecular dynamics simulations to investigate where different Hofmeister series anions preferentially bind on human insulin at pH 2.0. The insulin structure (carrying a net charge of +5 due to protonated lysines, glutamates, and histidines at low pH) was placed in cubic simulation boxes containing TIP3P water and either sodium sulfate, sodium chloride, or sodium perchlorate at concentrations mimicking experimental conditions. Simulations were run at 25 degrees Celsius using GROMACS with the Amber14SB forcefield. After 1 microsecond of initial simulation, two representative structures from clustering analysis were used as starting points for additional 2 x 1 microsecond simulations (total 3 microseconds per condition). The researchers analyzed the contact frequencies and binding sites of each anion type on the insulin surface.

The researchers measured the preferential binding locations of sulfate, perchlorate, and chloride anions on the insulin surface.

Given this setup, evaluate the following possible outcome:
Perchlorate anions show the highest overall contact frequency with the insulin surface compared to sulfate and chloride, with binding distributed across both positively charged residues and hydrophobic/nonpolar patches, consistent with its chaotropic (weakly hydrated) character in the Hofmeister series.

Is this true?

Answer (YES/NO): NO